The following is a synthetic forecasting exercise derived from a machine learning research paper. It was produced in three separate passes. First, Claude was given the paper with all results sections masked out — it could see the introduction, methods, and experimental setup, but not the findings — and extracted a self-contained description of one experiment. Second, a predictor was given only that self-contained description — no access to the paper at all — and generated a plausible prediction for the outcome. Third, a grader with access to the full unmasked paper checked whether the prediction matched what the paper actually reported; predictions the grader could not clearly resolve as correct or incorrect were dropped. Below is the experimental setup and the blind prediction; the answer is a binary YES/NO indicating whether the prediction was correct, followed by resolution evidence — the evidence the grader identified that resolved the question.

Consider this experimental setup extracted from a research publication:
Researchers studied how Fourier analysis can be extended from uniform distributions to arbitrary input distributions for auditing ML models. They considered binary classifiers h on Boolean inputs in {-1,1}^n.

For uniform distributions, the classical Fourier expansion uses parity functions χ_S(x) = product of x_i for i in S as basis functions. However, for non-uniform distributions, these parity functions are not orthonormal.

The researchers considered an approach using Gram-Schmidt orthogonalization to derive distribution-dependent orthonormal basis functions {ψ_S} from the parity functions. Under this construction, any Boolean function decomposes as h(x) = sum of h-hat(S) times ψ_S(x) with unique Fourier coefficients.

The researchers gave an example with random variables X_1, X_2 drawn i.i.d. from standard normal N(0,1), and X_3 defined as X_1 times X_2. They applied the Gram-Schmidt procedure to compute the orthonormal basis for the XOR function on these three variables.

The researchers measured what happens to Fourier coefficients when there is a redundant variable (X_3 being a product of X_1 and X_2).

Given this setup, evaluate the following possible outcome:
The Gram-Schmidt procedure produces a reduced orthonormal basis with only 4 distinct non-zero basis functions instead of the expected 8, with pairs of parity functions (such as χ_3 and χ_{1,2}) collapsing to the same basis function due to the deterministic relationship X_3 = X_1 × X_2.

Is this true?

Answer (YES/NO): NO